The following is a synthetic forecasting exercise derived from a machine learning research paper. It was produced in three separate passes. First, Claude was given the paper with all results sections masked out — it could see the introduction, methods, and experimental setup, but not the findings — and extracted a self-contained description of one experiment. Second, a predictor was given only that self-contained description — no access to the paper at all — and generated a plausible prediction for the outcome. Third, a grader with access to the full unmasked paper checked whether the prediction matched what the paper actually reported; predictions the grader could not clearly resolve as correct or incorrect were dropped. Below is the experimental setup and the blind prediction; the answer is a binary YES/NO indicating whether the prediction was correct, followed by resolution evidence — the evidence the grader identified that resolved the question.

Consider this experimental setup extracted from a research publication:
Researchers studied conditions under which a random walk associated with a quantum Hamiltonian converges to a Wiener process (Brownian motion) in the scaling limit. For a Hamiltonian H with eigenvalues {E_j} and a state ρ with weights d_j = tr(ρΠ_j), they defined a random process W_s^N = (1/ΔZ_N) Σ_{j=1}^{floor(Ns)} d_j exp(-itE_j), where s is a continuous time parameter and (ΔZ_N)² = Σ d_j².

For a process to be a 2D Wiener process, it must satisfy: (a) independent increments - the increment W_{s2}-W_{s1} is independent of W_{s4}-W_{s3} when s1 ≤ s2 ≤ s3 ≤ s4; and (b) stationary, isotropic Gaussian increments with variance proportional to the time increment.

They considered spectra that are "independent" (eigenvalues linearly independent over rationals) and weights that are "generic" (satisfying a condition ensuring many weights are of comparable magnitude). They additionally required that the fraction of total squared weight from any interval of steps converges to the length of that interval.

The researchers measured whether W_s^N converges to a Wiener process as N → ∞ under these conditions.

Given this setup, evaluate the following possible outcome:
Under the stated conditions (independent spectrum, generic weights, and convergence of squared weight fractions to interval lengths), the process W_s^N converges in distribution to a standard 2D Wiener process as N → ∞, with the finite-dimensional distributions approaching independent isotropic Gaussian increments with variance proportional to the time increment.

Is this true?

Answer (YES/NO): YES